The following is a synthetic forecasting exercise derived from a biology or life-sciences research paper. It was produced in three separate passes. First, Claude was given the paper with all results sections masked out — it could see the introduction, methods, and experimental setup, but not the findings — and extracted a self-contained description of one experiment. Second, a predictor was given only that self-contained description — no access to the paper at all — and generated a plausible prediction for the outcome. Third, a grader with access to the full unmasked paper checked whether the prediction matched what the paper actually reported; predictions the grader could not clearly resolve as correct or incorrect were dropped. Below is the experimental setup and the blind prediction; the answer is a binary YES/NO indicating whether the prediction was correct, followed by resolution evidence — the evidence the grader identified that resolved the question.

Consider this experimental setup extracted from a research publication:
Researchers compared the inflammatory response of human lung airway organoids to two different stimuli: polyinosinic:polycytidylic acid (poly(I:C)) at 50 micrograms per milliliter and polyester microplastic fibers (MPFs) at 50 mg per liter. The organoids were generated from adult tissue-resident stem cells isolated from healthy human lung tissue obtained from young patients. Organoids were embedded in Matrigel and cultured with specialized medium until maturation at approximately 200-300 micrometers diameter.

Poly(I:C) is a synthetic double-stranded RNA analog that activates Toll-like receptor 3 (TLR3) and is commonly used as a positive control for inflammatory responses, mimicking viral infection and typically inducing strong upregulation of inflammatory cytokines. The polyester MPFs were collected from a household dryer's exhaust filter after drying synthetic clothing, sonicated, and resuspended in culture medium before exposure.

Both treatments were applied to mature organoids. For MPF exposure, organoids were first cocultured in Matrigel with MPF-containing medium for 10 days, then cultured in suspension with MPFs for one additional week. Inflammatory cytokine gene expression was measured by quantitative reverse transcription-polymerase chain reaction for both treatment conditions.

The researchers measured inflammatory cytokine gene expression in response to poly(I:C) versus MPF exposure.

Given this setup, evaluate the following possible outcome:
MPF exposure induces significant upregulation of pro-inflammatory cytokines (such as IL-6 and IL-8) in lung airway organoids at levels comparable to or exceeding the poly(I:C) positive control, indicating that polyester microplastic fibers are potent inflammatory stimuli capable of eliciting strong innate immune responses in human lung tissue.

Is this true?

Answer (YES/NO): NO